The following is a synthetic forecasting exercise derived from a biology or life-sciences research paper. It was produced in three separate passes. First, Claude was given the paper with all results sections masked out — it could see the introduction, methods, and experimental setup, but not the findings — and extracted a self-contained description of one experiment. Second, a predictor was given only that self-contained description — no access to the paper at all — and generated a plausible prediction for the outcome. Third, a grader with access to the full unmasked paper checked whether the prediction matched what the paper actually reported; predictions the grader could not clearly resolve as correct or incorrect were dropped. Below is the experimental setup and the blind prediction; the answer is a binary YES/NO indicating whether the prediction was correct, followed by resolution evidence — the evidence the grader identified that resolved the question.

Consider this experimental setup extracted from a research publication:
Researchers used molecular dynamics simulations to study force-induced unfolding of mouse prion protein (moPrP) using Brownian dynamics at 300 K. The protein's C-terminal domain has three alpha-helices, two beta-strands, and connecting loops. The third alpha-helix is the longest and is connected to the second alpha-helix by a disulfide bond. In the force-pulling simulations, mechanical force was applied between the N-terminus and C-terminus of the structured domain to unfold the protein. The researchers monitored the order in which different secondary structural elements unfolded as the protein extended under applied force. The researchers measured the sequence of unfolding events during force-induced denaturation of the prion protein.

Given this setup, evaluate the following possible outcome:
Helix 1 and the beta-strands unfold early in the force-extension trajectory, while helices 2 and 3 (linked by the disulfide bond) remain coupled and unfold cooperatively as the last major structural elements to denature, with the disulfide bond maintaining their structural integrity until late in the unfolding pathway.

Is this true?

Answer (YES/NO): NO